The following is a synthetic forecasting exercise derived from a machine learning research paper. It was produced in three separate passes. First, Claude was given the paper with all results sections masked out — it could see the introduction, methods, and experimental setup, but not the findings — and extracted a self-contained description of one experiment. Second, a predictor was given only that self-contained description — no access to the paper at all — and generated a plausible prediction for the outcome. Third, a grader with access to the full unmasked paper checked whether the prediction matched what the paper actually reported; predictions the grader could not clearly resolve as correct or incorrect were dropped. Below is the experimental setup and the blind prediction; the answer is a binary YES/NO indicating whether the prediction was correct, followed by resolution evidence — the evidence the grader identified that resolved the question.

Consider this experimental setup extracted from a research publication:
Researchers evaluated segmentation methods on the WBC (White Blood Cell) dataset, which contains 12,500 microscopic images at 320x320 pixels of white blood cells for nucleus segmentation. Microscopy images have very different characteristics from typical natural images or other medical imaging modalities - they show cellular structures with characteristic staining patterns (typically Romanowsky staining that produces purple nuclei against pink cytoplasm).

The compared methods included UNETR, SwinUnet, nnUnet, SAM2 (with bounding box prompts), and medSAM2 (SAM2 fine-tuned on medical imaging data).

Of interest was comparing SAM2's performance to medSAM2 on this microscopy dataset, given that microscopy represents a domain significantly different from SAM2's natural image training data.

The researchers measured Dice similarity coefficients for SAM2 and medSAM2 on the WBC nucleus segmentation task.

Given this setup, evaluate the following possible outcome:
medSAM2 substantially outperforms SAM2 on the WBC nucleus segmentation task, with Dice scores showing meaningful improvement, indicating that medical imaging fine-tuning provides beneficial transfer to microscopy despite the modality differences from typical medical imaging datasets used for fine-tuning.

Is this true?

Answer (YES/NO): YES